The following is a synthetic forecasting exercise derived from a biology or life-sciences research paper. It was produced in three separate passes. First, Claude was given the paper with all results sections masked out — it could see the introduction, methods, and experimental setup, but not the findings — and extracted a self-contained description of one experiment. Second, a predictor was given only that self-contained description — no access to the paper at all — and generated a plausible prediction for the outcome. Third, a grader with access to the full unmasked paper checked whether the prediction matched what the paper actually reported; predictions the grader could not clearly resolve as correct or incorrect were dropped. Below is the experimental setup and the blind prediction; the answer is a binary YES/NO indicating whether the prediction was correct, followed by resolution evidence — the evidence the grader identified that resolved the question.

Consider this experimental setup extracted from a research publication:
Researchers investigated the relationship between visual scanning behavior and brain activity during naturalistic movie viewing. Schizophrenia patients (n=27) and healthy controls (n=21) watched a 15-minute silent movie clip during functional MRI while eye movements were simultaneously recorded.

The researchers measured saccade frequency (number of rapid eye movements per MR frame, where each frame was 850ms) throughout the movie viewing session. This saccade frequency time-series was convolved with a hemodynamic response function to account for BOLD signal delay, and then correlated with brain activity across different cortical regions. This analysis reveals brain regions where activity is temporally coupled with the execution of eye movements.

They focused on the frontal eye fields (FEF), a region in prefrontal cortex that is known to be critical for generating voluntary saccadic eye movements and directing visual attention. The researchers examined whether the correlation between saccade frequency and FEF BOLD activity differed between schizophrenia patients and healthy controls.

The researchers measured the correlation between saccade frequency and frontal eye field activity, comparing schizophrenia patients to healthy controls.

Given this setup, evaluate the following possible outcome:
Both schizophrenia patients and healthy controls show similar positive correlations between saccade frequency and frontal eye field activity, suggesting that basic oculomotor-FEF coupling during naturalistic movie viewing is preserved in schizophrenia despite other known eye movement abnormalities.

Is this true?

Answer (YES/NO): YES